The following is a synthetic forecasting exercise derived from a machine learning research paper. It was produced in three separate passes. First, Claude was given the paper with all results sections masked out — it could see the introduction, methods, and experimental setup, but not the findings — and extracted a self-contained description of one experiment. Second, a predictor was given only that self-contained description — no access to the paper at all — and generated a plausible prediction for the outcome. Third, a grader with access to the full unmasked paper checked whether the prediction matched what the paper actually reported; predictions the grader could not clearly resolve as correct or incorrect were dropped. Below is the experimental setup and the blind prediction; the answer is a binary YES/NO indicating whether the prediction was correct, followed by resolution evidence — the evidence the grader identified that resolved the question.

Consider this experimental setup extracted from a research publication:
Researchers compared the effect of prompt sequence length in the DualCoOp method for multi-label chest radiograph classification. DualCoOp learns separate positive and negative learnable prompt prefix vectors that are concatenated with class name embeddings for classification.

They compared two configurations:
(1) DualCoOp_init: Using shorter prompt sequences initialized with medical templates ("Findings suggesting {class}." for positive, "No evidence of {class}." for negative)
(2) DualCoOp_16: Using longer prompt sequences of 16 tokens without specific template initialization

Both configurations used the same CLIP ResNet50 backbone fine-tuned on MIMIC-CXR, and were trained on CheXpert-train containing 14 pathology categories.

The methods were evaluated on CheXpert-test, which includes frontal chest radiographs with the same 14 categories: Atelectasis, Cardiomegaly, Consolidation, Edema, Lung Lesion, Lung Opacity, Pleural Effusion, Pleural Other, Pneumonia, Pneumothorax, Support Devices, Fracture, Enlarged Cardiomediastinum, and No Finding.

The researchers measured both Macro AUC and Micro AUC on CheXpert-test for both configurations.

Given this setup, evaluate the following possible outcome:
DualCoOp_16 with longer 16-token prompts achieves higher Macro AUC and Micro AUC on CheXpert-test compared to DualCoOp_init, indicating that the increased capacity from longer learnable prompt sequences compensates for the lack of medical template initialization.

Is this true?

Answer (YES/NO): YES